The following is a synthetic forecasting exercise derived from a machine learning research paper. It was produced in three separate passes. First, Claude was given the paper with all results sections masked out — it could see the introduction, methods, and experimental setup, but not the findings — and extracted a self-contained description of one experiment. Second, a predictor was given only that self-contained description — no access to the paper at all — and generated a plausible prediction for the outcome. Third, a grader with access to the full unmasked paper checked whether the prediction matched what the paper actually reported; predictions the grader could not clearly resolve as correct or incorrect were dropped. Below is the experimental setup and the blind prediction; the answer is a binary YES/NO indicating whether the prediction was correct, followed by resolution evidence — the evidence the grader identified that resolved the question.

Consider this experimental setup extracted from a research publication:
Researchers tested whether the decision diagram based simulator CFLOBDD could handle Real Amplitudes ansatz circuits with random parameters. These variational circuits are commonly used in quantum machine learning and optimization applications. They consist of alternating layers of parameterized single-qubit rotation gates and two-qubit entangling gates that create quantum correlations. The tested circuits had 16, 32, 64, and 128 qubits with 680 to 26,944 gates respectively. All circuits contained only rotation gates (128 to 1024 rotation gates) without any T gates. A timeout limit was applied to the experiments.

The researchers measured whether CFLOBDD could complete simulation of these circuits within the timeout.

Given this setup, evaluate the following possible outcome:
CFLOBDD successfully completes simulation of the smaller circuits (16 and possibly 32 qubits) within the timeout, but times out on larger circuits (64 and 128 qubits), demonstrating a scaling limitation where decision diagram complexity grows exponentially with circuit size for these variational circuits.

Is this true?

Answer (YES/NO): NO